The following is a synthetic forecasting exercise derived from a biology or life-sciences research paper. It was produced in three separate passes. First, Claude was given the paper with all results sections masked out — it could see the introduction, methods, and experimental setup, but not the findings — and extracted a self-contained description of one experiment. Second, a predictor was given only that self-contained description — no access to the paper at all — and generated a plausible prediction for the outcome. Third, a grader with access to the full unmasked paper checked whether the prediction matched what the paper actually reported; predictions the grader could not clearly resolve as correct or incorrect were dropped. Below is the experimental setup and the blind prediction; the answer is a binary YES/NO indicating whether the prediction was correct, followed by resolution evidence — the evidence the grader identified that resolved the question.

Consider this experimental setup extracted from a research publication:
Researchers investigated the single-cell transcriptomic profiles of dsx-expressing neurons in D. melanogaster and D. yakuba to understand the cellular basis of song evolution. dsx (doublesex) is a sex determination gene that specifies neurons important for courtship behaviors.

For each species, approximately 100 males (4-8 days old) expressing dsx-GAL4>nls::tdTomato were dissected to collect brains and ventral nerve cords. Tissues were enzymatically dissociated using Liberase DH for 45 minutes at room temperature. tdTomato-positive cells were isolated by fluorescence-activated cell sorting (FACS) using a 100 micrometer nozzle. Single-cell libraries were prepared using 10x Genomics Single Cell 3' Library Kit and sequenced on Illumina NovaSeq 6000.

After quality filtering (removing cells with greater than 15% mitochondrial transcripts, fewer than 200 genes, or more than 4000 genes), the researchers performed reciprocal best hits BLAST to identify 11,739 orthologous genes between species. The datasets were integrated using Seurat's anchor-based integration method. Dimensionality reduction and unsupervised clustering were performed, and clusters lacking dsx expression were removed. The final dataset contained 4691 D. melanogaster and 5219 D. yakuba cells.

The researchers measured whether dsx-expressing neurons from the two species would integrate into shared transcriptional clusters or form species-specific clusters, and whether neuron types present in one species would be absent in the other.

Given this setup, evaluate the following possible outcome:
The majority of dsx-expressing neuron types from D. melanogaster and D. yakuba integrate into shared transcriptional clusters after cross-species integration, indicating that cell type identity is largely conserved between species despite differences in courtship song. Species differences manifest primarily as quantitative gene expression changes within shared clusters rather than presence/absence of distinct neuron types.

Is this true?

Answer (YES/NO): NO